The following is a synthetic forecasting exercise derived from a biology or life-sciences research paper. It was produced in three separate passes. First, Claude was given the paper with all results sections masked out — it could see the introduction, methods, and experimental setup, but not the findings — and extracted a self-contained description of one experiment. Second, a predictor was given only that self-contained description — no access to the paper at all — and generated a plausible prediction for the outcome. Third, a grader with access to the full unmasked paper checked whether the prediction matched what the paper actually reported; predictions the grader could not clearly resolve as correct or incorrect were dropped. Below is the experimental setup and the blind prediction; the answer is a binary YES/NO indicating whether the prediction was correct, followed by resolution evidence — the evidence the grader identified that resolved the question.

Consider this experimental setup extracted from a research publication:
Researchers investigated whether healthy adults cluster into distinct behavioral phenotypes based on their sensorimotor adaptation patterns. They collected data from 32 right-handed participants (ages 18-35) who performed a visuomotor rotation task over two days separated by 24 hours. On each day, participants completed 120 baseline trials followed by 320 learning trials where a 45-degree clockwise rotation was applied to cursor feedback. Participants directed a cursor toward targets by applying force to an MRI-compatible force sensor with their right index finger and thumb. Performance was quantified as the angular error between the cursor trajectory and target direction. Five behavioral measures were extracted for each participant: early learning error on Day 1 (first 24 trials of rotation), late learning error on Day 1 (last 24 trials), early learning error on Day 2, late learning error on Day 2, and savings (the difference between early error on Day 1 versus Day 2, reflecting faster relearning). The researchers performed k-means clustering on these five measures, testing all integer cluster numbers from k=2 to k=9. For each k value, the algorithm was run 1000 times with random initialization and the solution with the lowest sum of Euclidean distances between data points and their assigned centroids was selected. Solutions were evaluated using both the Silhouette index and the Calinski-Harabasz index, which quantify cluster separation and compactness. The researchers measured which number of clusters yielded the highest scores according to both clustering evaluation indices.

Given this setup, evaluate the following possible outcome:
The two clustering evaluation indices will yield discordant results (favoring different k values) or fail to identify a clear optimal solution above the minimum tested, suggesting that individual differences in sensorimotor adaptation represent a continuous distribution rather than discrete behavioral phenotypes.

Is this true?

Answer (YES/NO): NO